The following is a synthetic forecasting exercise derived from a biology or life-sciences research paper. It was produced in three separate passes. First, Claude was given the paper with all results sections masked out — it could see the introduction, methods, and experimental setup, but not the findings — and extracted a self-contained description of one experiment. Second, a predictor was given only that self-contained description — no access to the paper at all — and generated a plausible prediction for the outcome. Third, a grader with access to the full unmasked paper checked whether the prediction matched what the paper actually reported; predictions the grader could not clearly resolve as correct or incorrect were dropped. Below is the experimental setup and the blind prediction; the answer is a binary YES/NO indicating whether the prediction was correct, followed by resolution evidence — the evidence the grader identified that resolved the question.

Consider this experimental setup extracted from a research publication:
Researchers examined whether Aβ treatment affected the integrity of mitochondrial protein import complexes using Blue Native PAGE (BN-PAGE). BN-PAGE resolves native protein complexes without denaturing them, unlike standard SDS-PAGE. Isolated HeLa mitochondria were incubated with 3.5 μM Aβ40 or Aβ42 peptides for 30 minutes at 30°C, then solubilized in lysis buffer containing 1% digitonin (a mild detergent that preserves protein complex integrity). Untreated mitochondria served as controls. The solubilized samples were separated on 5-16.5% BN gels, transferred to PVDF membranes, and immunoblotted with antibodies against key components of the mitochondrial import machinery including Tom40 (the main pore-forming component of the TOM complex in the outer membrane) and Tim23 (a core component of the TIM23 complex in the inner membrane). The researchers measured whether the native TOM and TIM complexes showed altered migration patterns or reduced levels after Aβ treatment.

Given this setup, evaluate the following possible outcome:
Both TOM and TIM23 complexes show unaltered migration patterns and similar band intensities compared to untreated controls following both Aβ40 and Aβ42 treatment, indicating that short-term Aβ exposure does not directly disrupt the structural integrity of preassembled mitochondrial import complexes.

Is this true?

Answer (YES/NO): YES